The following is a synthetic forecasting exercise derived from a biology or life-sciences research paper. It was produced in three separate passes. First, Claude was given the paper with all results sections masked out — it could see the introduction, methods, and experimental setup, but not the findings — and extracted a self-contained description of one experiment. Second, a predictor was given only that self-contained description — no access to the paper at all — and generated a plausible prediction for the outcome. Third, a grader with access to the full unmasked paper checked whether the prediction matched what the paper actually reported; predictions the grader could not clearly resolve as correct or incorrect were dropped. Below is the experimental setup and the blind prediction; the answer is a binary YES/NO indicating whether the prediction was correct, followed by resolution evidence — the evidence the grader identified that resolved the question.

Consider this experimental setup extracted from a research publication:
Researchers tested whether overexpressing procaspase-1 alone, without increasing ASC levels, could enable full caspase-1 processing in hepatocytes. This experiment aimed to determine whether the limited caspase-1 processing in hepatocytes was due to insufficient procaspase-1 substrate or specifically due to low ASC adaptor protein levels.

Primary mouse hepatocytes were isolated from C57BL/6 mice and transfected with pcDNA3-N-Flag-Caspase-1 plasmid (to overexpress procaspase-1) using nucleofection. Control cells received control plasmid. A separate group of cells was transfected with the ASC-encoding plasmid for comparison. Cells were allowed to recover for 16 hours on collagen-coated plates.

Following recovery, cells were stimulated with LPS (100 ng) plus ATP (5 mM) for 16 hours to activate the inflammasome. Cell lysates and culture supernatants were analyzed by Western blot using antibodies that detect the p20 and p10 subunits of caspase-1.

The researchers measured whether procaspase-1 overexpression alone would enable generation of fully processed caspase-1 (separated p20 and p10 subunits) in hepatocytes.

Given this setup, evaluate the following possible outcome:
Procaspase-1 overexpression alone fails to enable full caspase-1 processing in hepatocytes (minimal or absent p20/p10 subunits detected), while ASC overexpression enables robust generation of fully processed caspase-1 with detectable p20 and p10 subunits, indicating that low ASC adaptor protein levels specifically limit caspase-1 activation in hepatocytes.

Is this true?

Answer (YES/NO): YES